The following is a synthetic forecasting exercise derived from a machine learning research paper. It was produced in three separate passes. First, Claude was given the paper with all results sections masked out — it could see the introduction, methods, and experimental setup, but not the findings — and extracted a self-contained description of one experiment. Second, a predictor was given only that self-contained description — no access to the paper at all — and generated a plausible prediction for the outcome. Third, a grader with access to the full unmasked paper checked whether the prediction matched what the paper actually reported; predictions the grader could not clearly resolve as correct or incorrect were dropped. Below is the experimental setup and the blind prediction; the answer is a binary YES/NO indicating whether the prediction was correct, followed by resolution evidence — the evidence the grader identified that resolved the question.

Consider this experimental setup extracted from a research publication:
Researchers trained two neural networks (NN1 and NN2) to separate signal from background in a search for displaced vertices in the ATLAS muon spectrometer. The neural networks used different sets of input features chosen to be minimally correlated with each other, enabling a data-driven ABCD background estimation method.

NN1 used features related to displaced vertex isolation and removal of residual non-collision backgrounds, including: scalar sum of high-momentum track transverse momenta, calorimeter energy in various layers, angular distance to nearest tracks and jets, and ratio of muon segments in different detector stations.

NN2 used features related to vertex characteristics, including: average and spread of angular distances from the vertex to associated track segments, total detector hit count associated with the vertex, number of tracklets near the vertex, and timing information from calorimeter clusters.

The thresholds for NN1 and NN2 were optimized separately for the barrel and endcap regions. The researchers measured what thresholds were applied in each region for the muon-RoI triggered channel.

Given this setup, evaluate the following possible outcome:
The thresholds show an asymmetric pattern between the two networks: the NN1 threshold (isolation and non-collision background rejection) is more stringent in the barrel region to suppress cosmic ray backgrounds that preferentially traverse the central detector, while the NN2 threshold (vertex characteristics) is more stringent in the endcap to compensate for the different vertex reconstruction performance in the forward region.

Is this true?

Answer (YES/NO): NO